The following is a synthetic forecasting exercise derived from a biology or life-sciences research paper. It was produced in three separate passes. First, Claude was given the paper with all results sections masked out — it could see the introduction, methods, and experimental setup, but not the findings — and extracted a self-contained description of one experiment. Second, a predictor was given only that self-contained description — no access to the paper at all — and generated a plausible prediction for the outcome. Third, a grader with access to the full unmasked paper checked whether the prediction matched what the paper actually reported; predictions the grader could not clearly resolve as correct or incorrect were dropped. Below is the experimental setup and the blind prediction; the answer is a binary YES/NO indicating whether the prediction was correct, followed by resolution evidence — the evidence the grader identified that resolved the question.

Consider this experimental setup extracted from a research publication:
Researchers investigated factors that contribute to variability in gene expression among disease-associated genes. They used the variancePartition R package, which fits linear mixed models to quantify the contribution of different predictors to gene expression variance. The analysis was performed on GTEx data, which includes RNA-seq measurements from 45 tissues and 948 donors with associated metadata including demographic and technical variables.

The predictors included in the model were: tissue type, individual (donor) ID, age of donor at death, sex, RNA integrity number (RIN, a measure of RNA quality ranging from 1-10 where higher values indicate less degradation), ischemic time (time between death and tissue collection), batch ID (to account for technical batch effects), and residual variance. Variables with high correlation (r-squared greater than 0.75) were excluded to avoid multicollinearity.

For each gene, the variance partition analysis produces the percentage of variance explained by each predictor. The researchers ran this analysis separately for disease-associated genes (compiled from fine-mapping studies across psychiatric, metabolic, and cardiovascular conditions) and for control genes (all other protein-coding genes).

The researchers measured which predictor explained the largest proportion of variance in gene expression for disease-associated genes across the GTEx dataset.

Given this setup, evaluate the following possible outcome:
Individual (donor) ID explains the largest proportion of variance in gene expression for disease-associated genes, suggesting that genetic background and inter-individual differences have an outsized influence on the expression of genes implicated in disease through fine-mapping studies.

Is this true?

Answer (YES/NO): NO